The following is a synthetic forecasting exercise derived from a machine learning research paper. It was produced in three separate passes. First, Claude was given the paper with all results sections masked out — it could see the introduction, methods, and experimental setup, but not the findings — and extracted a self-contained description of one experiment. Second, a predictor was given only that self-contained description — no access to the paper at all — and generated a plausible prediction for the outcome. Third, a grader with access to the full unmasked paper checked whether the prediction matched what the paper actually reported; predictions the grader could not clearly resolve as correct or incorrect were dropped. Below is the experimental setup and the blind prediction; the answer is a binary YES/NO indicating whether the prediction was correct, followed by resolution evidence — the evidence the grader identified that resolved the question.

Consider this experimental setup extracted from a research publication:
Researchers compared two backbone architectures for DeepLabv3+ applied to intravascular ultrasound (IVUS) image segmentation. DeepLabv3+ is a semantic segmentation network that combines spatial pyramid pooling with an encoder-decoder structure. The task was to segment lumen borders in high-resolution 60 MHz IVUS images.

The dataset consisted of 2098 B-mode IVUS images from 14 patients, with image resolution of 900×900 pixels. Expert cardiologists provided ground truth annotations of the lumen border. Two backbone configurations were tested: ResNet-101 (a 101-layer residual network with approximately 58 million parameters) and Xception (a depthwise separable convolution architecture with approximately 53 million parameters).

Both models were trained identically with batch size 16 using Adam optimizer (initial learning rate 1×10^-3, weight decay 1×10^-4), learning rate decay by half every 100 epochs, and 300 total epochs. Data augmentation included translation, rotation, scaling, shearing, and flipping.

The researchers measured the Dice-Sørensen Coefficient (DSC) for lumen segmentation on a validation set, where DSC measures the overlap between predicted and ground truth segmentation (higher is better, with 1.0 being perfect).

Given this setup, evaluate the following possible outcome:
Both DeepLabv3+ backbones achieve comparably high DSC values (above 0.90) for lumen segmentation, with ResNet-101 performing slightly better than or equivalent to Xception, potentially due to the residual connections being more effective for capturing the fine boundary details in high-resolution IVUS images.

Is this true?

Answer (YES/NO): NO